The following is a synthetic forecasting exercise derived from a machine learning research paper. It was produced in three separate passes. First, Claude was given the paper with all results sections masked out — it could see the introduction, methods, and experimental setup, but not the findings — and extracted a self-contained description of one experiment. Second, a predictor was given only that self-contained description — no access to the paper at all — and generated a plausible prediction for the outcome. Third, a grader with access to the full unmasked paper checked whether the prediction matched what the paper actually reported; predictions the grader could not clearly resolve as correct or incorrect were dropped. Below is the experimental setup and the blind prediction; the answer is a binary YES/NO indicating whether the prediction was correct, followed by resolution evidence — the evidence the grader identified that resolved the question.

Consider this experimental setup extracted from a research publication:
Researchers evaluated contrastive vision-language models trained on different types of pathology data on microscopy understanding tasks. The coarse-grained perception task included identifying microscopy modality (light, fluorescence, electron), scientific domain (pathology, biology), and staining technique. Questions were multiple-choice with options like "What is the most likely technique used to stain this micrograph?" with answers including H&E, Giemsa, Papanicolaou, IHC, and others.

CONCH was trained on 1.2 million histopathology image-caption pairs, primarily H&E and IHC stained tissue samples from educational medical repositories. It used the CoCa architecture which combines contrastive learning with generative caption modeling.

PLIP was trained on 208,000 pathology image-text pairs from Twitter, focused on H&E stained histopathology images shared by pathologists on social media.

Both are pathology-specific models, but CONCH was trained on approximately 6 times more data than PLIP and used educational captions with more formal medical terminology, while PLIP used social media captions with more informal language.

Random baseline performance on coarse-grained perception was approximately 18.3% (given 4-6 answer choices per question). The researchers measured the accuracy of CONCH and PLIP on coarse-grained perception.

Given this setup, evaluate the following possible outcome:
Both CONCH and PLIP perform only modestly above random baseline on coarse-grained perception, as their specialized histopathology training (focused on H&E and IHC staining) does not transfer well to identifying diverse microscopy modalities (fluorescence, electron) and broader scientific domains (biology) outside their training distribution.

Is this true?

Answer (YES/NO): YES